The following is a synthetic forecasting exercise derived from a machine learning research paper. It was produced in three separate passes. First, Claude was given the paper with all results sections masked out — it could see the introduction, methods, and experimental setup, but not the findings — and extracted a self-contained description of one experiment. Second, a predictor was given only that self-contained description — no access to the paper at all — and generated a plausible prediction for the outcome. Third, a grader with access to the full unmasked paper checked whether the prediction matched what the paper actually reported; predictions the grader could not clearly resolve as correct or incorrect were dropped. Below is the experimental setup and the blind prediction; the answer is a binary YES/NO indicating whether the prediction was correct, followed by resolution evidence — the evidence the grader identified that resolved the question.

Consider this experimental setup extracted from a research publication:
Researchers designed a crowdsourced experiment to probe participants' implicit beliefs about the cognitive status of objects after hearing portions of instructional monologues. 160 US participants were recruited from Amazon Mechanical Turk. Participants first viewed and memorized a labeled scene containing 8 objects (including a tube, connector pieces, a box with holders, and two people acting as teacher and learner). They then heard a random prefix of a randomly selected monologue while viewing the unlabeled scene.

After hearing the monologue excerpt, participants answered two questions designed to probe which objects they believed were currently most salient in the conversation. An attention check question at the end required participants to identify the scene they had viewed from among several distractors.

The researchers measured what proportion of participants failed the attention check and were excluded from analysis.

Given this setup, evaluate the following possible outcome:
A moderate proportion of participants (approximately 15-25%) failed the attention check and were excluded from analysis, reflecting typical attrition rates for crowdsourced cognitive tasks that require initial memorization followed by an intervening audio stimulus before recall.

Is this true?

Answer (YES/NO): NO